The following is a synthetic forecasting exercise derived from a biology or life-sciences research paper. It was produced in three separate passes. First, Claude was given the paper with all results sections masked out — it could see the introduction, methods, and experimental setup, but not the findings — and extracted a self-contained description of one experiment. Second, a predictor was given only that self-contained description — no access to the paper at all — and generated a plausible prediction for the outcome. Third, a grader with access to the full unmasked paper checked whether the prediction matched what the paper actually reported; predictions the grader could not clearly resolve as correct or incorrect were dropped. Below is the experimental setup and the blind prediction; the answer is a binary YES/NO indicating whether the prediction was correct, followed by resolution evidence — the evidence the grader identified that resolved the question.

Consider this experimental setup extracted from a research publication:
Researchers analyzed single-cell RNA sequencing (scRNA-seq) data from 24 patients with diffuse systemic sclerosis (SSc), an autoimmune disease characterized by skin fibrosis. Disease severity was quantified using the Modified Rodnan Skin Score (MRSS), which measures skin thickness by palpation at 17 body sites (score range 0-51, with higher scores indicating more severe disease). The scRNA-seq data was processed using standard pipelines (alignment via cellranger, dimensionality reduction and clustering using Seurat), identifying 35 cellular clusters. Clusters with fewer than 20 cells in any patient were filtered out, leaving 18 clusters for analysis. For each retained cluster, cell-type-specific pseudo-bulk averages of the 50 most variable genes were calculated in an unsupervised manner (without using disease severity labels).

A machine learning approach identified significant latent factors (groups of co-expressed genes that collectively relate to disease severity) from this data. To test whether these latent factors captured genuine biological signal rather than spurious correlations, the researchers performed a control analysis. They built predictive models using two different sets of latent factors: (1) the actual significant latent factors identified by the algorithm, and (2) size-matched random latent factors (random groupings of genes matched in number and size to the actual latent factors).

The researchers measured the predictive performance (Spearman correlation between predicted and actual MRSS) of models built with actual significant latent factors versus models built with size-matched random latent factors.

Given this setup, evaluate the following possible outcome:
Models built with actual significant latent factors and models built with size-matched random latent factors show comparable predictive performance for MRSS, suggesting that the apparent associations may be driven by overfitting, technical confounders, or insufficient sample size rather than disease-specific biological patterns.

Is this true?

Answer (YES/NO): NO